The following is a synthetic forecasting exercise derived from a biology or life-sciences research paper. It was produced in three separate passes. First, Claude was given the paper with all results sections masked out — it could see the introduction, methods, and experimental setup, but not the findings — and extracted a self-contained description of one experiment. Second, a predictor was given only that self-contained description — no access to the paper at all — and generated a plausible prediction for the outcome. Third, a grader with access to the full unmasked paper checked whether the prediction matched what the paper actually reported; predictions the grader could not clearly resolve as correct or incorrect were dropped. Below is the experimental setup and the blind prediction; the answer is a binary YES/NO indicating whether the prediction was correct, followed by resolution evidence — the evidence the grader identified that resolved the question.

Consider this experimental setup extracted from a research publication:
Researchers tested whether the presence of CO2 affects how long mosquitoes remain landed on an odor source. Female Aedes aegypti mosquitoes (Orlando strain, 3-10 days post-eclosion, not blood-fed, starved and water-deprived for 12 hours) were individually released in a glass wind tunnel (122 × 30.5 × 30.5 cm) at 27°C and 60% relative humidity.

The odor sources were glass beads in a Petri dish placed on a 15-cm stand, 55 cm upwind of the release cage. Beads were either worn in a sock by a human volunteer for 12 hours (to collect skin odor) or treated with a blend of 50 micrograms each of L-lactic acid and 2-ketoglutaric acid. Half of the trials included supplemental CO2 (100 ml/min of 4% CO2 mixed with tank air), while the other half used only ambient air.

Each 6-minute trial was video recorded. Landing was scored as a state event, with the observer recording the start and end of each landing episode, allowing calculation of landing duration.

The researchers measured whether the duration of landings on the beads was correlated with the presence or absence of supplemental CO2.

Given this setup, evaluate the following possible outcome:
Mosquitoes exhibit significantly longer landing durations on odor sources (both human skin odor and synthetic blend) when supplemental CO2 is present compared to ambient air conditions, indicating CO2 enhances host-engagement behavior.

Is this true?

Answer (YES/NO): NO